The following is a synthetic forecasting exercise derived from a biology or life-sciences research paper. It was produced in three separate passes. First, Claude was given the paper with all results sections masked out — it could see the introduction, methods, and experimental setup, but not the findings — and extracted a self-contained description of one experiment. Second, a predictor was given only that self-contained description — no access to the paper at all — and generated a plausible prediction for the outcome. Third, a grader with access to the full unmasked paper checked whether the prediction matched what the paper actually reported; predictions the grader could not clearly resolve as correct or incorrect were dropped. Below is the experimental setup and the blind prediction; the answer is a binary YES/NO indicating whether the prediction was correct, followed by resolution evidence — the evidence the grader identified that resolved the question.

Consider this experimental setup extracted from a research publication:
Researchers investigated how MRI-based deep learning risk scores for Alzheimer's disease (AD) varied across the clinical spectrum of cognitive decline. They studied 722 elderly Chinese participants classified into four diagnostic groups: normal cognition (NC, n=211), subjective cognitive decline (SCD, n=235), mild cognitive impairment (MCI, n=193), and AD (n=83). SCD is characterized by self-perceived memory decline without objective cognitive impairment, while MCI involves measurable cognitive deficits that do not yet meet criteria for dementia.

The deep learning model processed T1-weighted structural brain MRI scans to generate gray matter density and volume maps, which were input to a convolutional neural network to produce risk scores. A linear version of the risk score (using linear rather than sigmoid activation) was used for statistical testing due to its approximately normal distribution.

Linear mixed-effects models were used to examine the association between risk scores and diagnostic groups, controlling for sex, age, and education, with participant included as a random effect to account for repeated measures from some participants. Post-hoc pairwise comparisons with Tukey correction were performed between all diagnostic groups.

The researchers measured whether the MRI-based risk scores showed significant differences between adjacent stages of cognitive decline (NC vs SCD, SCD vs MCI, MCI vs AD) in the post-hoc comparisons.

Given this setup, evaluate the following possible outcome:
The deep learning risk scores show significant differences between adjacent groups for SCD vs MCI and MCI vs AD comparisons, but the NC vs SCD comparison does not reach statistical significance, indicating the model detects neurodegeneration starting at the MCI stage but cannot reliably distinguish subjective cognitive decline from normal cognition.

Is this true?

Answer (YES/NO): NO